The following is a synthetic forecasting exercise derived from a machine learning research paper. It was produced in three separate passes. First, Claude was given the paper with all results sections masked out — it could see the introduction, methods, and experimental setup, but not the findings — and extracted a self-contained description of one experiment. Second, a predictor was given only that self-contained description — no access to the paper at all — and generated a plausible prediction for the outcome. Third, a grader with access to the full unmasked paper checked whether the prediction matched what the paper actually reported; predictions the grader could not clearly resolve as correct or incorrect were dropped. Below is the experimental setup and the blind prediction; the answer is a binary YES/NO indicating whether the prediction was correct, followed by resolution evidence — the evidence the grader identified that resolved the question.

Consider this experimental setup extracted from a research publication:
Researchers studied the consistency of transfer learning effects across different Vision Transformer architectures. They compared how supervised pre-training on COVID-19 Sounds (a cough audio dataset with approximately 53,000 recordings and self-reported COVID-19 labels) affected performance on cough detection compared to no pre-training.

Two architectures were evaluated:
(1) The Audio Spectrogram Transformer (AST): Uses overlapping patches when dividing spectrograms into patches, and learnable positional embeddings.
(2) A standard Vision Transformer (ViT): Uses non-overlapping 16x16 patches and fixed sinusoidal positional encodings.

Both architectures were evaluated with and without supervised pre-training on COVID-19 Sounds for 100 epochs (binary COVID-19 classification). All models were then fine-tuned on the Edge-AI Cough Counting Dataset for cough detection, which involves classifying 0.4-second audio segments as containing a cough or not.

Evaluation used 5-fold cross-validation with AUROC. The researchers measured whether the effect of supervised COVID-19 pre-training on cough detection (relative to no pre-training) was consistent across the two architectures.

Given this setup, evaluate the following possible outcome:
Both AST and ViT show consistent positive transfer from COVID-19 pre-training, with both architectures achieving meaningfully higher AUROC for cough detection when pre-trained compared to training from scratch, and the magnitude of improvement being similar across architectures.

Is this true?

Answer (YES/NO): NO